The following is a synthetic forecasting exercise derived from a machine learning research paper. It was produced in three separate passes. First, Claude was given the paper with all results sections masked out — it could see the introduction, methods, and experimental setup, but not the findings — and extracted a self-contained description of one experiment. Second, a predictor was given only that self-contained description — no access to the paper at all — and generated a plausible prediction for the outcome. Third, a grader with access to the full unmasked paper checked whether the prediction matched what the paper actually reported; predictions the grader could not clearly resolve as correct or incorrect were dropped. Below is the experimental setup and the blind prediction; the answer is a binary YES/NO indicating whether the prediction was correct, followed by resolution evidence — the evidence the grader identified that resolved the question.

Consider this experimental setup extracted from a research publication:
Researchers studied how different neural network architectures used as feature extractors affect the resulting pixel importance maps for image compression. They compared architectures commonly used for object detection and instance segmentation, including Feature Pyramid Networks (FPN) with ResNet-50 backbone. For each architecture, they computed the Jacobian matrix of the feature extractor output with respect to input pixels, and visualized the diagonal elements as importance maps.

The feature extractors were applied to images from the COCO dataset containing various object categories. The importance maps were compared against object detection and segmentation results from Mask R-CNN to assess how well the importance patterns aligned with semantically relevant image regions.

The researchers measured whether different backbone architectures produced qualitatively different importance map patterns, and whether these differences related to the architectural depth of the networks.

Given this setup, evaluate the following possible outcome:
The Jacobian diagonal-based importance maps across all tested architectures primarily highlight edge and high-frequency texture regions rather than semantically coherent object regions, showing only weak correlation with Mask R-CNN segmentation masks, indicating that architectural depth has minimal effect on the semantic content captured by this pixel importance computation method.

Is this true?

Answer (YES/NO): NO